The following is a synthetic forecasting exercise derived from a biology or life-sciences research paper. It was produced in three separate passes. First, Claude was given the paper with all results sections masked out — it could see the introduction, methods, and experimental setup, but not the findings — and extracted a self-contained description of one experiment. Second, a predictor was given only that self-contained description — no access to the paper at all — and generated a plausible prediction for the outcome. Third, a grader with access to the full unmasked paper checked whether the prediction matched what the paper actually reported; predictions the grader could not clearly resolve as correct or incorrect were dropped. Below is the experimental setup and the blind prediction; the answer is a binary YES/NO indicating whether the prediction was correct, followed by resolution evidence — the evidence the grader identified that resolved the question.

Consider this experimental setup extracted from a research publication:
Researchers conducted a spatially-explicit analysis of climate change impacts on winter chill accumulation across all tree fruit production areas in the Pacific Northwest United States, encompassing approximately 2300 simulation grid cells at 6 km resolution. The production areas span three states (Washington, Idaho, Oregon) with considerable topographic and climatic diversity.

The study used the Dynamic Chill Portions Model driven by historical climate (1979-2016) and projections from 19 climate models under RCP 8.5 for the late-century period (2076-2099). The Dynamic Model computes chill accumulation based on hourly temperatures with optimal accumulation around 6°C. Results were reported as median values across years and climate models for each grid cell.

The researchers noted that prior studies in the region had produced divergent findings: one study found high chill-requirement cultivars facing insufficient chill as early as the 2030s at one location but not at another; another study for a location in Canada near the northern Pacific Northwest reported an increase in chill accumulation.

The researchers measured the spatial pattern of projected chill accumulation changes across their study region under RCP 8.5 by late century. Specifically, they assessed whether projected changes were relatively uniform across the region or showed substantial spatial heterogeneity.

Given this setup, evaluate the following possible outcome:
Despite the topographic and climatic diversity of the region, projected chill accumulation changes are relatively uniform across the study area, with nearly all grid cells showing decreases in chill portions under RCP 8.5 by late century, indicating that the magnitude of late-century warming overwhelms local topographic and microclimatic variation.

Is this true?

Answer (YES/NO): NO